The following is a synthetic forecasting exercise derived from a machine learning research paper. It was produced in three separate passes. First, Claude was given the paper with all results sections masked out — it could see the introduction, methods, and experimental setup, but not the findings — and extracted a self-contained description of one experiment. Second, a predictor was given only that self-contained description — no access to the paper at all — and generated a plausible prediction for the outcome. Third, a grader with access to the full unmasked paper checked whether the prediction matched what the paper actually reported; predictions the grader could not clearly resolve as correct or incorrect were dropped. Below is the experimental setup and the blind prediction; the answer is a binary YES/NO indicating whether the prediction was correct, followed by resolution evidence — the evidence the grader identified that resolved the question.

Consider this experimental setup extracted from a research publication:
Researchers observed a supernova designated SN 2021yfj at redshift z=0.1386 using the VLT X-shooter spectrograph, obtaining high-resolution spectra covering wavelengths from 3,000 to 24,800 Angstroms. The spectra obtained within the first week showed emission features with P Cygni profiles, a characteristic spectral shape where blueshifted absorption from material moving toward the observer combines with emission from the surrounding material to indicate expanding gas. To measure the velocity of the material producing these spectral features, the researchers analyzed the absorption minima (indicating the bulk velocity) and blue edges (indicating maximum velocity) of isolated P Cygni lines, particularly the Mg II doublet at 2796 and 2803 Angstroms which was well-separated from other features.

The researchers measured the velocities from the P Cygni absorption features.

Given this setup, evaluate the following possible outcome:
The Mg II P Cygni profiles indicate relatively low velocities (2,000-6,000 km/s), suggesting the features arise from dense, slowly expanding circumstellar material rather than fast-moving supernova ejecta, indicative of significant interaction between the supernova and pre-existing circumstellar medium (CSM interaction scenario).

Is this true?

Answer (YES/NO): NO